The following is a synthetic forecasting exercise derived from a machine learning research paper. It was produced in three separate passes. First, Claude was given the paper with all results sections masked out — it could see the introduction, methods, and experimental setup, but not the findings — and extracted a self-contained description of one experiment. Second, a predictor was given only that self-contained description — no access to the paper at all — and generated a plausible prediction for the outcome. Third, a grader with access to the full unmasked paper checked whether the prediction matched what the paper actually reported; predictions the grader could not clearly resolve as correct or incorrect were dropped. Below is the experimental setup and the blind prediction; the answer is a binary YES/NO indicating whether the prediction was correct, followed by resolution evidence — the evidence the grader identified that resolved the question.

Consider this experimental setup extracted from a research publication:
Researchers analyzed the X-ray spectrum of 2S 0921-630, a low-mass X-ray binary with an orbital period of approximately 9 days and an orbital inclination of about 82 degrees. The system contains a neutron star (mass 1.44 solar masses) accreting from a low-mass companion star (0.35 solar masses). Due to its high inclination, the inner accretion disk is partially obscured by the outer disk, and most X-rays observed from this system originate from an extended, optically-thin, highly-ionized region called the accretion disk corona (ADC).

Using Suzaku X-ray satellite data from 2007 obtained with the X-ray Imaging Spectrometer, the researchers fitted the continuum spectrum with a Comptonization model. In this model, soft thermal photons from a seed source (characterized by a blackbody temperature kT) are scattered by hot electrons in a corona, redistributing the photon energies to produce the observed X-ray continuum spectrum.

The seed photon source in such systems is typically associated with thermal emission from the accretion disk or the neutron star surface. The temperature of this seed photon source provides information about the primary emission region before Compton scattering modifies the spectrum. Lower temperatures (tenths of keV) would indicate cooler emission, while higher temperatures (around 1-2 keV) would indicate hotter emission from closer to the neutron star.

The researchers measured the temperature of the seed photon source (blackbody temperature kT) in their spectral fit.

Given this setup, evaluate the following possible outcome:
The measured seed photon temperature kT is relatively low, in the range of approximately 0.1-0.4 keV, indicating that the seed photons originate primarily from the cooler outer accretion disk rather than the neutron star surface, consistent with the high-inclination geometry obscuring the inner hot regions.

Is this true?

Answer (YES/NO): NO